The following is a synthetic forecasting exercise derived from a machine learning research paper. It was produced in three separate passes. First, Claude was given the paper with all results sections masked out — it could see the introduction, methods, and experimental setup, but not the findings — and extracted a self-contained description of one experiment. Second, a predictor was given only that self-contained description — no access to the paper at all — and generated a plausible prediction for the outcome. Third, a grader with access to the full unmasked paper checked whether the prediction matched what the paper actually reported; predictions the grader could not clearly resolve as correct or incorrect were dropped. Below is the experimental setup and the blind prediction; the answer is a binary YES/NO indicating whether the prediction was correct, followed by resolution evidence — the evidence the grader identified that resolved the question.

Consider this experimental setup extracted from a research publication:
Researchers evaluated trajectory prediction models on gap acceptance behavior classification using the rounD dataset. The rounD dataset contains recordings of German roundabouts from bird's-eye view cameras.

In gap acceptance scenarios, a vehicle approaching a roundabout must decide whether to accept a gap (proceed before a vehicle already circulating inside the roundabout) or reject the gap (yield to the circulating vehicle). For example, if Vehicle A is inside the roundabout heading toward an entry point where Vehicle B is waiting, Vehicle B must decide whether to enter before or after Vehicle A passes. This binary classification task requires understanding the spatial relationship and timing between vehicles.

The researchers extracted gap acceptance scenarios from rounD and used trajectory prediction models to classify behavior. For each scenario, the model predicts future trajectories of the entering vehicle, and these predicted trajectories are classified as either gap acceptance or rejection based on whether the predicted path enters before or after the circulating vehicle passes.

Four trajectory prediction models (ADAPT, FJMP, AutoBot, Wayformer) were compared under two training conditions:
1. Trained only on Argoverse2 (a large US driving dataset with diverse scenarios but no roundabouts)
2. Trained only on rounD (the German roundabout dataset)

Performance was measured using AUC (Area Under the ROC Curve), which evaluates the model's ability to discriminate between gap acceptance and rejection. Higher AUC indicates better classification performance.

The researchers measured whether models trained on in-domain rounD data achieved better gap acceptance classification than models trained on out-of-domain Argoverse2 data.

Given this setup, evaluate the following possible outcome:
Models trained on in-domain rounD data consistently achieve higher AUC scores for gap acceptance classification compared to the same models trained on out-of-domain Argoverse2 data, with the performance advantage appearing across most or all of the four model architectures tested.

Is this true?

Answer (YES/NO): NO